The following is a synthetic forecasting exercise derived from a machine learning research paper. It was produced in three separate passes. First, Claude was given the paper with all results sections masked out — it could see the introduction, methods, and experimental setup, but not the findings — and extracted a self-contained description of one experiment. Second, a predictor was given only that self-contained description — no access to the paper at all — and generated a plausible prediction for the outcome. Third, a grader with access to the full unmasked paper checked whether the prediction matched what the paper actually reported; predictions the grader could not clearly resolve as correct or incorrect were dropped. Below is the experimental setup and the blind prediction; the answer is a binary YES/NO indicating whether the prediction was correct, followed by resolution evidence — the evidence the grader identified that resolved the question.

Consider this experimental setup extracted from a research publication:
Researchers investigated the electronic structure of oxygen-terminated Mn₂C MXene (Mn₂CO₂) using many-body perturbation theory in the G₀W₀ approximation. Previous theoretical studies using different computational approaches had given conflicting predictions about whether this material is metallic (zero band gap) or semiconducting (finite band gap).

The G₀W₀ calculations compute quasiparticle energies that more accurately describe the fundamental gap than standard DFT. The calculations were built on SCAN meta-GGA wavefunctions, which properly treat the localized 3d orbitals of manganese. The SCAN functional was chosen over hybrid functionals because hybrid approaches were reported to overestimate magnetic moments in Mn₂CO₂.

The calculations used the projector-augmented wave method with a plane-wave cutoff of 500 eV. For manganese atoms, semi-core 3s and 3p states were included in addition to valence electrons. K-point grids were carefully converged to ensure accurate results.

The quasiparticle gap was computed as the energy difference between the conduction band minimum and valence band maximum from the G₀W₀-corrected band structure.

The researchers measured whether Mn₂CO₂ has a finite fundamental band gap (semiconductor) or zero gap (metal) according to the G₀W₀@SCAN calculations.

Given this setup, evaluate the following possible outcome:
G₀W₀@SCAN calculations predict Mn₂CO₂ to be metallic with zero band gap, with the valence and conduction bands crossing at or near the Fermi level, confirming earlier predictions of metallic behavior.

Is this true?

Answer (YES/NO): NO